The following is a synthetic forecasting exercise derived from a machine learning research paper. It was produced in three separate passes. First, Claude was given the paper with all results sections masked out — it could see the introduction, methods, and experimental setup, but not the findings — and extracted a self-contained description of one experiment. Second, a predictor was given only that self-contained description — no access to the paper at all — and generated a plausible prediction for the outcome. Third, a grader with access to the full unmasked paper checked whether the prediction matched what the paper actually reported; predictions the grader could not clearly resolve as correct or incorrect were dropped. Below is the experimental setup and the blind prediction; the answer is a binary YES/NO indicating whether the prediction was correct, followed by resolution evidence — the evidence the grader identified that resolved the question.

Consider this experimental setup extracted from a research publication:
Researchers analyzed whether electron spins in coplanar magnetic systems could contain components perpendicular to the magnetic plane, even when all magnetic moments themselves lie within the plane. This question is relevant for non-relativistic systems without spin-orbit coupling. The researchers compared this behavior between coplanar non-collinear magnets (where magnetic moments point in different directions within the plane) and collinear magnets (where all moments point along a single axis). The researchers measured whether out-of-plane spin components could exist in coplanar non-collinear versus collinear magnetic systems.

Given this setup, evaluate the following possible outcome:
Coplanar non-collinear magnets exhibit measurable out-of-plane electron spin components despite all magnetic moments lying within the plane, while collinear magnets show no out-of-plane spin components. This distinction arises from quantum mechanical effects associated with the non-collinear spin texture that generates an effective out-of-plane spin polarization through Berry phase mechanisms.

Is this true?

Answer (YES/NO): NO